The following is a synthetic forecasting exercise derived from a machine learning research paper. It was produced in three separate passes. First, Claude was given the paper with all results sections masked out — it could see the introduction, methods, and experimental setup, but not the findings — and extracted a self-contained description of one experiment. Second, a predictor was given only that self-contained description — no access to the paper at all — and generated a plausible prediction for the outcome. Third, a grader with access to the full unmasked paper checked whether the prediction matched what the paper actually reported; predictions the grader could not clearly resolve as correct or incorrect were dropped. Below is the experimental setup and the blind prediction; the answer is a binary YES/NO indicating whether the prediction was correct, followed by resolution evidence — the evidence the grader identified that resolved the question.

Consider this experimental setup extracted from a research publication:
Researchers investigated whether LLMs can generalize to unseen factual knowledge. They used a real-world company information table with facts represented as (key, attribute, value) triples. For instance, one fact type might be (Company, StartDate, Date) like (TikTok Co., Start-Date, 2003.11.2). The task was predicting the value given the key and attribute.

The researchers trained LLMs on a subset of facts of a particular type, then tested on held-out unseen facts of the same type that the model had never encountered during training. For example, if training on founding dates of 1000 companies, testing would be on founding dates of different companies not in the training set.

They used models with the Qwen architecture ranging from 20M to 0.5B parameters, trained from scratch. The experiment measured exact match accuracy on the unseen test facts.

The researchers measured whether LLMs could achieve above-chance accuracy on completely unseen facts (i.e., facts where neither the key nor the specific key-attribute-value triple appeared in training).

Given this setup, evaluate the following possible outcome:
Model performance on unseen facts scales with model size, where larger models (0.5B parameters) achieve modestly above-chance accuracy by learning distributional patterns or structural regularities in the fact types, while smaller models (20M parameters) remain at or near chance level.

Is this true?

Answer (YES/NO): NO